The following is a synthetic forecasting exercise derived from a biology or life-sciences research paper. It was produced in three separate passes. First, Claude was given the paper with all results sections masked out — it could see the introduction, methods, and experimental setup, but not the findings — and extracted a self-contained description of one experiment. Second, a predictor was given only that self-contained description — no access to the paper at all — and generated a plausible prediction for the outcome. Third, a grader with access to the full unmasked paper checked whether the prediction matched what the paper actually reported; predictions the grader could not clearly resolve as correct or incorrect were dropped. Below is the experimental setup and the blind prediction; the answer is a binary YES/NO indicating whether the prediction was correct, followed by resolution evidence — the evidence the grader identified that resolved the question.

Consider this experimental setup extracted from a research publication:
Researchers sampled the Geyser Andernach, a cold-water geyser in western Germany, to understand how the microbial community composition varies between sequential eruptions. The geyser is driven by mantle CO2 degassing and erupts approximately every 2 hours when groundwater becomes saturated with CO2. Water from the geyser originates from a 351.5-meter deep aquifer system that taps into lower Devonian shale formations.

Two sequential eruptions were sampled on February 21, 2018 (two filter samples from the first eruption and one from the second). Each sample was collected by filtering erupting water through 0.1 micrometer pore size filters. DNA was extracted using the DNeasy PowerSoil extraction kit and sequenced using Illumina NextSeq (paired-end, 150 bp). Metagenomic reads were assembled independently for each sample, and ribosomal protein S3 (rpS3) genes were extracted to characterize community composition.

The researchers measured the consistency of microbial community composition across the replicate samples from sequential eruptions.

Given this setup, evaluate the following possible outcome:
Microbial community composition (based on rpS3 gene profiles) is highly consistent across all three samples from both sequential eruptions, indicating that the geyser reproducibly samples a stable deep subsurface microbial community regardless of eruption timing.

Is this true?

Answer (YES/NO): YES